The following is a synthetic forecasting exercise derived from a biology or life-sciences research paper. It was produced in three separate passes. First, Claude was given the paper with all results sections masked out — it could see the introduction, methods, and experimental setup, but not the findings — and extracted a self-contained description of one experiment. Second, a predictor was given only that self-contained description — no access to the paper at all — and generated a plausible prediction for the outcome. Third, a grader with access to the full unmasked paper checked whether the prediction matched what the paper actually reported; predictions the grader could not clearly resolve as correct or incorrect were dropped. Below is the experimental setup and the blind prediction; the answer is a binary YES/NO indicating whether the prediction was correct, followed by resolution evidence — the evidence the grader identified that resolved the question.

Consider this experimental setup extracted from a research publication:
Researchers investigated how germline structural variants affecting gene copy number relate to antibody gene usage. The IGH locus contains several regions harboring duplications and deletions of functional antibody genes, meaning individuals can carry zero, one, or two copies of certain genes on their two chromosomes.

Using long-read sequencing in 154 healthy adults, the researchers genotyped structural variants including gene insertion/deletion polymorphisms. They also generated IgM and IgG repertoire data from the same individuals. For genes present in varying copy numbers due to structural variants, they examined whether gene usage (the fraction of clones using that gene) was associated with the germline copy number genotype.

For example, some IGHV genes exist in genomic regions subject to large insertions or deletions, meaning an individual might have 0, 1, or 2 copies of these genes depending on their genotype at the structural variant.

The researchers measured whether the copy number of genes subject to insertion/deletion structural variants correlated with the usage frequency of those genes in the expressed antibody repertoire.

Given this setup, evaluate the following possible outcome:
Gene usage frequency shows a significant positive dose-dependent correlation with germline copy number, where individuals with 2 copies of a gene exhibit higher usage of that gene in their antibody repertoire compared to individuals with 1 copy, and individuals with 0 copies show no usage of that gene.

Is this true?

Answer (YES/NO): YES